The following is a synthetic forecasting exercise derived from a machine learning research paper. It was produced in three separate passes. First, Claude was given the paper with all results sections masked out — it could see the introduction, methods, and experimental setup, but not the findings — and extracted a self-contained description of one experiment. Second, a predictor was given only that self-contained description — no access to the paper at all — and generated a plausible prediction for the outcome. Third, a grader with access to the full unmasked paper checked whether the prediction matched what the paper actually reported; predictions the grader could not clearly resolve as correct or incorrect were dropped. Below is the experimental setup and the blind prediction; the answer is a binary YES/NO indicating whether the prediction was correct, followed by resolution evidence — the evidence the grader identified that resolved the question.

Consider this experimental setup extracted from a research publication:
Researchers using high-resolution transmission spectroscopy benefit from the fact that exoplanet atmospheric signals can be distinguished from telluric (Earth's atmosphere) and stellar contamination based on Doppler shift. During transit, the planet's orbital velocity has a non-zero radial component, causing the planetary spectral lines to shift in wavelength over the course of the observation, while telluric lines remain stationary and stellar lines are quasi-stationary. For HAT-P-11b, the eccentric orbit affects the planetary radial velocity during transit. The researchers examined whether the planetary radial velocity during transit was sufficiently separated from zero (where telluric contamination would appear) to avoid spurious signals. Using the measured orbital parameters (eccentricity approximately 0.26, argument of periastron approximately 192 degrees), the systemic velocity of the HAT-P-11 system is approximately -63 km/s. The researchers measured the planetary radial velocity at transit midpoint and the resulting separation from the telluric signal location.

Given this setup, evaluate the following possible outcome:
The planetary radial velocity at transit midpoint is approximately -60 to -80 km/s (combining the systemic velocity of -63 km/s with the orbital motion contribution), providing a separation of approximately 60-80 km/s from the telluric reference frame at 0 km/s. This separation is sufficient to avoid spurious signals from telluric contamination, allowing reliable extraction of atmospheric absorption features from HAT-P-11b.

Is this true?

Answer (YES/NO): NO